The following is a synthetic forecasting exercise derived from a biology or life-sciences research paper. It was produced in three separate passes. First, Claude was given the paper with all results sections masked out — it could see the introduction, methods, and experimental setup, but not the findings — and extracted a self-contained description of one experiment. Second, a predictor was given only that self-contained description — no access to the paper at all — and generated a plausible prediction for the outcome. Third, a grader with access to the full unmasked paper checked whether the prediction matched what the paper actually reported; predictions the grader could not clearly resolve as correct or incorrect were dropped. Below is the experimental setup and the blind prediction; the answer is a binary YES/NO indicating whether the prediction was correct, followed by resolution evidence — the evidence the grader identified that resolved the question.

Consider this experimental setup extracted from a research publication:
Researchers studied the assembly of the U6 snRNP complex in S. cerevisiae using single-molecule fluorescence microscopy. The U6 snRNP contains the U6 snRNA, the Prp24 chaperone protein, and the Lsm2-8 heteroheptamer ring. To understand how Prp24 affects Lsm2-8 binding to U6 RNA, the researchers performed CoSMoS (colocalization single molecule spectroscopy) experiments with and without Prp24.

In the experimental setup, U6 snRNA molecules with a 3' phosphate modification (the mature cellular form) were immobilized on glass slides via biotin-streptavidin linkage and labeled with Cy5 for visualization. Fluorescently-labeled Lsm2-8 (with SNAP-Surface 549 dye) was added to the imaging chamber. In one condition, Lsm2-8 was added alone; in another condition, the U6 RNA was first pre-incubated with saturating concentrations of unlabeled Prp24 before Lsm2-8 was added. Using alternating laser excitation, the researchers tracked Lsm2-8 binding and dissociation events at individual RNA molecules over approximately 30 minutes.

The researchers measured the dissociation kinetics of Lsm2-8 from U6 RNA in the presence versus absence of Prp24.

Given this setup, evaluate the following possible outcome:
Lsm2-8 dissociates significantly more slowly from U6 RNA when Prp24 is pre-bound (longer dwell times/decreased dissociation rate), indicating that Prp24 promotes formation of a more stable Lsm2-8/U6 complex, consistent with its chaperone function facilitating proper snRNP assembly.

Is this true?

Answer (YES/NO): NO